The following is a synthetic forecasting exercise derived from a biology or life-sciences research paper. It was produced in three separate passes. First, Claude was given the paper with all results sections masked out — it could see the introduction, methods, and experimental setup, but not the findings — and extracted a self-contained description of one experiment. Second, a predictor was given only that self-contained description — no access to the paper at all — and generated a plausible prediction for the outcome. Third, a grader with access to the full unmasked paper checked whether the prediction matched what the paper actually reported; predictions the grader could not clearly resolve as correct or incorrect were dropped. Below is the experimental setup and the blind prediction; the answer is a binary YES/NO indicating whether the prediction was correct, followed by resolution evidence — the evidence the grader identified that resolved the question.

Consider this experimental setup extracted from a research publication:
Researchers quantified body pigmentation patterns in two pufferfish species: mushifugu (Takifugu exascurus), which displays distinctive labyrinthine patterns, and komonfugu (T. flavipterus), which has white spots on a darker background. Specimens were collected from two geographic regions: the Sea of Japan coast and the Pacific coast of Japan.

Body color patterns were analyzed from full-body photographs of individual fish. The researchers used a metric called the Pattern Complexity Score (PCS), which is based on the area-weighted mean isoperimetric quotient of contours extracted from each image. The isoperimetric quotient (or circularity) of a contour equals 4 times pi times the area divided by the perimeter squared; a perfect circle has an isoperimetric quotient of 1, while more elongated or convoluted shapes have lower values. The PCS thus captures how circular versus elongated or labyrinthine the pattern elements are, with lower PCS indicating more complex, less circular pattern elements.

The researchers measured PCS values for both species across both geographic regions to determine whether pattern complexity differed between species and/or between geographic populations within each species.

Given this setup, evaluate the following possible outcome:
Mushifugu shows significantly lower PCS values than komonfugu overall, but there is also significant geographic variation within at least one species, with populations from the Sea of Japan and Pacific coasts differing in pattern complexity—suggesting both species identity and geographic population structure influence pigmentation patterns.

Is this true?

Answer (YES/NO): NO